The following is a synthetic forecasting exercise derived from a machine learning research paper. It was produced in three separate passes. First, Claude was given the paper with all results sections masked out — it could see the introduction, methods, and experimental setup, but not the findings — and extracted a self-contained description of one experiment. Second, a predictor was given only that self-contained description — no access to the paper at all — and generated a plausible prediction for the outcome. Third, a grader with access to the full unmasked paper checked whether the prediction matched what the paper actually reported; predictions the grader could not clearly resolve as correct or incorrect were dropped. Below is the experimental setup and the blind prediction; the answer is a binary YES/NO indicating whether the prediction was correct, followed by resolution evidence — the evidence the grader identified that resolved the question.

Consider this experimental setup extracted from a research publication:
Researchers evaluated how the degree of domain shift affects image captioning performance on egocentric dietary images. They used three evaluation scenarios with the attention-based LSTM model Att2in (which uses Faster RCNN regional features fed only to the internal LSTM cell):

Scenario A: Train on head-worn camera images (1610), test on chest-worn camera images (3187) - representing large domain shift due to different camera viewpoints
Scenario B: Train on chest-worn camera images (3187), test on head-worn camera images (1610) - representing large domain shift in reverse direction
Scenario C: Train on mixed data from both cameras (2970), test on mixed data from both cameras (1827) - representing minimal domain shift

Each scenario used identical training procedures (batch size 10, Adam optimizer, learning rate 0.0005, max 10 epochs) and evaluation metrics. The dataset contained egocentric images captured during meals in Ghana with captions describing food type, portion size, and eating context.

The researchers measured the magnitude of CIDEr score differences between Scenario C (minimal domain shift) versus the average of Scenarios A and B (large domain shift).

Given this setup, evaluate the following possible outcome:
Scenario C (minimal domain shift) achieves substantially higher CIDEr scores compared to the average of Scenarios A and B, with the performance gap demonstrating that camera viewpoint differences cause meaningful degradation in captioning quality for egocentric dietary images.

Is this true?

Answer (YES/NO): YES